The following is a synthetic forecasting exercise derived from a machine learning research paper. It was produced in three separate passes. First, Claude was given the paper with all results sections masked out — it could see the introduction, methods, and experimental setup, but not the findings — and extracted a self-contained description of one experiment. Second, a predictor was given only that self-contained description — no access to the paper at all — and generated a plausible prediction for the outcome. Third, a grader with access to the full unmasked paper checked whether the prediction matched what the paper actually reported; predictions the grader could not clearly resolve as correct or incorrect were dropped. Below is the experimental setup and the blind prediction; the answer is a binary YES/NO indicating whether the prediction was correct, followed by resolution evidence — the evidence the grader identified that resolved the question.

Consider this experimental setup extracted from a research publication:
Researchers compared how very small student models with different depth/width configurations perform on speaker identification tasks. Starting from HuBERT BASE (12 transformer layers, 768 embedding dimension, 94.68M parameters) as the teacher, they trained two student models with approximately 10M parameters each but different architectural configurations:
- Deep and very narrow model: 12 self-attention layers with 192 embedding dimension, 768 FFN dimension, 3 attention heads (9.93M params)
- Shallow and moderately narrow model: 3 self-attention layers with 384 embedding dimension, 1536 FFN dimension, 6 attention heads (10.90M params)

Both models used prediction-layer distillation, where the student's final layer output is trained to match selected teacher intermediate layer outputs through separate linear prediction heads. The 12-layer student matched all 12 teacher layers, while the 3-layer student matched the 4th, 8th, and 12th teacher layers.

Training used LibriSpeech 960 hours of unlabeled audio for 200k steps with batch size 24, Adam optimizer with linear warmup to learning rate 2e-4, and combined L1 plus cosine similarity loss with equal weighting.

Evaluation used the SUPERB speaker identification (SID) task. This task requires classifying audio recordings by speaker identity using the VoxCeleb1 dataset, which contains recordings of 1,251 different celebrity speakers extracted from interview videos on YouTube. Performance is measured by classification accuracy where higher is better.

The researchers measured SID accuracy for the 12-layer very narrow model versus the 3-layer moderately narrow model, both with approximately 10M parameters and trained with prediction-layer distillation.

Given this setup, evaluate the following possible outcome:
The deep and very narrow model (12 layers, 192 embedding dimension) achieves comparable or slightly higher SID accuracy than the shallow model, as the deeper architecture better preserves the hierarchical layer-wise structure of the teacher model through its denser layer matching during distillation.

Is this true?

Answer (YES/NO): NO